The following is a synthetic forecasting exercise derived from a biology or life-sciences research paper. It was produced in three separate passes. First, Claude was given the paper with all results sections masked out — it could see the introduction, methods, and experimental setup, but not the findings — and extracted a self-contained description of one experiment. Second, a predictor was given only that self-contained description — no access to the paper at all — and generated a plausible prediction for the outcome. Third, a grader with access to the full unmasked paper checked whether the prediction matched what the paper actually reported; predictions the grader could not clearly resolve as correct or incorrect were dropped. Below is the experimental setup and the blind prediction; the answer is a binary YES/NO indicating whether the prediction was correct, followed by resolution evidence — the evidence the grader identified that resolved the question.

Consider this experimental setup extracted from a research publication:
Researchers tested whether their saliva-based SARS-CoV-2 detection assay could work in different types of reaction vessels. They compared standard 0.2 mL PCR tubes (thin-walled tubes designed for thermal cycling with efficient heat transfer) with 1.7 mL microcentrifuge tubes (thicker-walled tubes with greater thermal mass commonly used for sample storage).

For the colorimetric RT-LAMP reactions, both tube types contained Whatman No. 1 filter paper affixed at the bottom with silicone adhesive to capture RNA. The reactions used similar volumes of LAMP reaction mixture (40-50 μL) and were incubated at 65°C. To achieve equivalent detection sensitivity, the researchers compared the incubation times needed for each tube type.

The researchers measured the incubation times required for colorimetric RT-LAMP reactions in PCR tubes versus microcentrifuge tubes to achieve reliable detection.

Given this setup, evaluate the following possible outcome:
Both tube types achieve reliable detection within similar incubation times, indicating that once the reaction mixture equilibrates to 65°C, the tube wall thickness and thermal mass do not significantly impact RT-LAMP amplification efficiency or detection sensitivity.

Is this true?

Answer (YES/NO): NO